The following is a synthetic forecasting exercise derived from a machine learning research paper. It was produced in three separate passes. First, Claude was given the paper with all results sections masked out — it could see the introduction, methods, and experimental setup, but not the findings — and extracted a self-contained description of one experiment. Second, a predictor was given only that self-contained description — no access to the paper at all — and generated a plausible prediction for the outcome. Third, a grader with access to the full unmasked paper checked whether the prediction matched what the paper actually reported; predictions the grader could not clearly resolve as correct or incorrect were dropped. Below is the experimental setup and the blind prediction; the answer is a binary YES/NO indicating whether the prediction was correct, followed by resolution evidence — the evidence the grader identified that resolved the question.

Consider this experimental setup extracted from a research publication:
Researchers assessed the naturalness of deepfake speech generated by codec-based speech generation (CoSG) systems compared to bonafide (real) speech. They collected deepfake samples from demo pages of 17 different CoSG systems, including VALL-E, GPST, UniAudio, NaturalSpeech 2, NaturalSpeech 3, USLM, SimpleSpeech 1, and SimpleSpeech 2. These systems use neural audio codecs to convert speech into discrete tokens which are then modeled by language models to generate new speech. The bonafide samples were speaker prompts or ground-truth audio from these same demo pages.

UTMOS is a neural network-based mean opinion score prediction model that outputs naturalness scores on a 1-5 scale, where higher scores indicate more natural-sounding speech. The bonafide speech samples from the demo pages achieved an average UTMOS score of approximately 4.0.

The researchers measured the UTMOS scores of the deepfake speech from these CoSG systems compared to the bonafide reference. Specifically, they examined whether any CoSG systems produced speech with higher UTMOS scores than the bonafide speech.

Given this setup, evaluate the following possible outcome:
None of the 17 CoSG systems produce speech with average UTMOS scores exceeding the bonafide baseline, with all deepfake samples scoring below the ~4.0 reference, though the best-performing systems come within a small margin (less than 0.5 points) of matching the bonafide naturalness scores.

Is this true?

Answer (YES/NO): NO